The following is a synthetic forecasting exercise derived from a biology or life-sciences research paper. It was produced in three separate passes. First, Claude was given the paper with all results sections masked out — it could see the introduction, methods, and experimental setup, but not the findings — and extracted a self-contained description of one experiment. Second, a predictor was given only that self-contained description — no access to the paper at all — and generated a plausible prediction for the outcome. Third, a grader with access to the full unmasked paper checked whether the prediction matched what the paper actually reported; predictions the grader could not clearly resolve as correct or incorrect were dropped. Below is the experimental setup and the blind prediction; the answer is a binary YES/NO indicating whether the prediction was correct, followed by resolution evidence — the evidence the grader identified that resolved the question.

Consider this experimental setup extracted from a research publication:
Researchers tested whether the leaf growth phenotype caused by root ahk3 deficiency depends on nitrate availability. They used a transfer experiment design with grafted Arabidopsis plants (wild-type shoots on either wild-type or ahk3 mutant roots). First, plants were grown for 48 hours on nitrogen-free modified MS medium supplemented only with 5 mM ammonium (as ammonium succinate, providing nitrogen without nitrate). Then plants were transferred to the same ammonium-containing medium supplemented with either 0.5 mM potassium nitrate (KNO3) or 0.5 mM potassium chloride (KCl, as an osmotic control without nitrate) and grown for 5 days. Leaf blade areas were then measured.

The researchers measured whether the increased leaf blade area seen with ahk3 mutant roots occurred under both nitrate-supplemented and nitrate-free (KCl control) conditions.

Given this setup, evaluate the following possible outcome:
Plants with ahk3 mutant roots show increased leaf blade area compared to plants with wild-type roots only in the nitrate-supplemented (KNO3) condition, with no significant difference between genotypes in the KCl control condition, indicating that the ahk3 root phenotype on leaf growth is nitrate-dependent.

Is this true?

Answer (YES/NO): YES